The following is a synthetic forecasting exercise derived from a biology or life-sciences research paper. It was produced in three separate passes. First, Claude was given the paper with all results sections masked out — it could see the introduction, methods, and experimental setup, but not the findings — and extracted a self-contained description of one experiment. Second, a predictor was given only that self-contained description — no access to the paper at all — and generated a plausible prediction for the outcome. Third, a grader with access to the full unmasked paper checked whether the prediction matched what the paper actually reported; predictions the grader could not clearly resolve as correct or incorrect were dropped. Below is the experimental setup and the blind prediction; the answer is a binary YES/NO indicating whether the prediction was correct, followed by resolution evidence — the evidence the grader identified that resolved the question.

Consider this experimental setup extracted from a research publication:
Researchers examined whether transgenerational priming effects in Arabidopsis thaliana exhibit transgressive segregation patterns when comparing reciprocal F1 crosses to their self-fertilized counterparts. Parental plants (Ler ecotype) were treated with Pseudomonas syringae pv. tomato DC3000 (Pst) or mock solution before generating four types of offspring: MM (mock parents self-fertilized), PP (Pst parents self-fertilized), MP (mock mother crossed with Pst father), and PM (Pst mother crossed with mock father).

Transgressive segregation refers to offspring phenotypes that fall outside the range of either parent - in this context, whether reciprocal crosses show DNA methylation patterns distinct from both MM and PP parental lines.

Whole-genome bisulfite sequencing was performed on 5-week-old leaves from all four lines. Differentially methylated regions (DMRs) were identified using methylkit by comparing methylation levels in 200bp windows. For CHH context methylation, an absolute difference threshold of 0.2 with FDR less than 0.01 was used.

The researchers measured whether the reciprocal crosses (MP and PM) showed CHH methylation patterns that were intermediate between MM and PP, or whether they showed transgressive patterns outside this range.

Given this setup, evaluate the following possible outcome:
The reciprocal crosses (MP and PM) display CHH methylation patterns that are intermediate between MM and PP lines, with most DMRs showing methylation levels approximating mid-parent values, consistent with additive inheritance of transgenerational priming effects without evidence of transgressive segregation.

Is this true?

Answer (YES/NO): NO